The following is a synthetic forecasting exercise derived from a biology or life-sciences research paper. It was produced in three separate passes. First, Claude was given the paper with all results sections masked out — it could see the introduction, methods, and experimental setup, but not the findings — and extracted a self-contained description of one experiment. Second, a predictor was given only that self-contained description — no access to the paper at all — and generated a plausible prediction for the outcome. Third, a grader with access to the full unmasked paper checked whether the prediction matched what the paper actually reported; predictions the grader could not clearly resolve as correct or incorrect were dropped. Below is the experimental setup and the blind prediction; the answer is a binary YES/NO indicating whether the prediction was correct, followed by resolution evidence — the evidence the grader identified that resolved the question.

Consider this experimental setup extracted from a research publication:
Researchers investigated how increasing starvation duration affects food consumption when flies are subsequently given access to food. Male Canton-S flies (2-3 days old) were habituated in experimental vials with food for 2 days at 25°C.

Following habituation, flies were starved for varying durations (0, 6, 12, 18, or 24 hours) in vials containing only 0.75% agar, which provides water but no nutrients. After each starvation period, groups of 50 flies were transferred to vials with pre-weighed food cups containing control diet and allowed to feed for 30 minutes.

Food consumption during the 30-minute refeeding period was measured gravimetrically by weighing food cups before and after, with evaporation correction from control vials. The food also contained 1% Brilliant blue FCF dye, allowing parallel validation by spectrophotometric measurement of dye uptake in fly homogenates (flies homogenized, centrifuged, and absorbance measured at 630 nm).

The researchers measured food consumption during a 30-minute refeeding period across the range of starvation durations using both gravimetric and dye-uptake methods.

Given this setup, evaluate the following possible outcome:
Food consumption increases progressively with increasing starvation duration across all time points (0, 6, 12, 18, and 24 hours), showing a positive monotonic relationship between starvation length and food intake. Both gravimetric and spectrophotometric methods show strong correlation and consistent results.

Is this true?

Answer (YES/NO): YES